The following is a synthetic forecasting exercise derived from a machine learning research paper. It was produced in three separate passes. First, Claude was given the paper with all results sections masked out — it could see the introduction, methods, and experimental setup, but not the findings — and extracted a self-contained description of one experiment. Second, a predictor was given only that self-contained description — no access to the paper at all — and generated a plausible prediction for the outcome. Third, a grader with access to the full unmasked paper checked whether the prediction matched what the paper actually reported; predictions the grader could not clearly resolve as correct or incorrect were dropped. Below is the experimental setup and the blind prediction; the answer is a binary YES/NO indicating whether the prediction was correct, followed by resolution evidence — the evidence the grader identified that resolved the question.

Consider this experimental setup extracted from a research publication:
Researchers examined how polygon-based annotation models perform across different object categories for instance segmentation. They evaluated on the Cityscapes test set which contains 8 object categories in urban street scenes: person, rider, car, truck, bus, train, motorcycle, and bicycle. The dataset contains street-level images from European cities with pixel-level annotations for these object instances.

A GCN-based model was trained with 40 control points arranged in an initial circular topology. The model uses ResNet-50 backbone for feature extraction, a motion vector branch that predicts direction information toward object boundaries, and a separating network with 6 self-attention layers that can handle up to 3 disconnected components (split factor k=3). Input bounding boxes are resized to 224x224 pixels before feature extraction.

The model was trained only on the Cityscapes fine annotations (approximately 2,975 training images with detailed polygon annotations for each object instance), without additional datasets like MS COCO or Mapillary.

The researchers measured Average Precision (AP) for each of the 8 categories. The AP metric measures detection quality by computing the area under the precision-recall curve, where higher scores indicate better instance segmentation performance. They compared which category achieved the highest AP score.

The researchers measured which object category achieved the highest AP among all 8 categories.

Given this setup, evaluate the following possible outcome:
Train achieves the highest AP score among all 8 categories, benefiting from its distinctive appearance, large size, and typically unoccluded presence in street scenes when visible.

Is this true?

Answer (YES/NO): NO